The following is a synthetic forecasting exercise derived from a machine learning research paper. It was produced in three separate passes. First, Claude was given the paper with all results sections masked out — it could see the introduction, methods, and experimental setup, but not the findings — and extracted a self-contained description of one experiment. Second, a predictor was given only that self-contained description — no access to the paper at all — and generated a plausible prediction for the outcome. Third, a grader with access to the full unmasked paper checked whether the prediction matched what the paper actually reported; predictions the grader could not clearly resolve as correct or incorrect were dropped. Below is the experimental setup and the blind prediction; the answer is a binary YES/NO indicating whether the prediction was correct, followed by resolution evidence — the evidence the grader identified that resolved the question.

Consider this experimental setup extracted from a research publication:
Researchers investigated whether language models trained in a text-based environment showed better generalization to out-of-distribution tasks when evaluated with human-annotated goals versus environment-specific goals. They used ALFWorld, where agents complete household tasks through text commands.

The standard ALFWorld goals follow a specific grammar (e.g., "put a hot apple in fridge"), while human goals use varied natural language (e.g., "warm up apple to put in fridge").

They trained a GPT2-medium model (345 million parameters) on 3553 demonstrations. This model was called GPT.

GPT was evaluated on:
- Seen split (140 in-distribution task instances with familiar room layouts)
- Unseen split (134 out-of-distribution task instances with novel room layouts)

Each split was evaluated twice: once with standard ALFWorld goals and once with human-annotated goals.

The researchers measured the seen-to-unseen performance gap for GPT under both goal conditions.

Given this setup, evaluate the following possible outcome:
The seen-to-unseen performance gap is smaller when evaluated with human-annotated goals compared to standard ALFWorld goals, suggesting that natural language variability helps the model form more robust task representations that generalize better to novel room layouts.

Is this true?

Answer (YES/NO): NO